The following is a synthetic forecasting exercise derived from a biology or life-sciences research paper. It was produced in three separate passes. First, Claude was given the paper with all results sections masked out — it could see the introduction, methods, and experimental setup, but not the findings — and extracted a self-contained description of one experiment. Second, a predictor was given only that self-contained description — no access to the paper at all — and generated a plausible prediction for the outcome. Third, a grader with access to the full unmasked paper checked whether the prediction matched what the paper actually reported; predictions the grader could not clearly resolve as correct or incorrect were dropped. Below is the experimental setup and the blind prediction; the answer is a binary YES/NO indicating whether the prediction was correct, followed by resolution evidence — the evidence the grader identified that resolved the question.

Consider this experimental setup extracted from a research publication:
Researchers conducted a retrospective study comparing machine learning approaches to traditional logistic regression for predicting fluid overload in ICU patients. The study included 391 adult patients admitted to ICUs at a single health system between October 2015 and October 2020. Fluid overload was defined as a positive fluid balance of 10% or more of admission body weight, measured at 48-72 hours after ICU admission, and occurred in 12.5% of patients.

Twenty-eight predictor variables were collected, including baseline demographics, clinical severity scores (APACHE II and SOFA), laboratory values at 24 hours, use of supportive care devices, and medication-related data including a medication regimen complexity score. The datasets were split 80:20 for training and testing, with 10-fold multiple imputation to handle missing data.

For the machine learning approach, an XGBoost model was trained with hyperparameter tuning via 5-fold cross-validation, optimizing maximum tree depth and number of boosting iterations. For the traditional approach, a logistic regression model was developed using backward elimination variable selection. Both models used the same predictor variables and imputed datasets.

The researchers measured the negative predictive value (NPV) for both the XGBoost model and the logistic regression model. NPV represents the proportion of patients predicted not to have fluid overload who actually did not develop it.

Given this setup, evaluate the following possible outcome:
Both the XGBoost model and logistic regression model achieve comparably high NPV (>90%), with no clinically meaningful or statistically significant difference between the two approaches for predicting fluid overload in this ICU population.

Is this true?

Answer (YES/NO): YES